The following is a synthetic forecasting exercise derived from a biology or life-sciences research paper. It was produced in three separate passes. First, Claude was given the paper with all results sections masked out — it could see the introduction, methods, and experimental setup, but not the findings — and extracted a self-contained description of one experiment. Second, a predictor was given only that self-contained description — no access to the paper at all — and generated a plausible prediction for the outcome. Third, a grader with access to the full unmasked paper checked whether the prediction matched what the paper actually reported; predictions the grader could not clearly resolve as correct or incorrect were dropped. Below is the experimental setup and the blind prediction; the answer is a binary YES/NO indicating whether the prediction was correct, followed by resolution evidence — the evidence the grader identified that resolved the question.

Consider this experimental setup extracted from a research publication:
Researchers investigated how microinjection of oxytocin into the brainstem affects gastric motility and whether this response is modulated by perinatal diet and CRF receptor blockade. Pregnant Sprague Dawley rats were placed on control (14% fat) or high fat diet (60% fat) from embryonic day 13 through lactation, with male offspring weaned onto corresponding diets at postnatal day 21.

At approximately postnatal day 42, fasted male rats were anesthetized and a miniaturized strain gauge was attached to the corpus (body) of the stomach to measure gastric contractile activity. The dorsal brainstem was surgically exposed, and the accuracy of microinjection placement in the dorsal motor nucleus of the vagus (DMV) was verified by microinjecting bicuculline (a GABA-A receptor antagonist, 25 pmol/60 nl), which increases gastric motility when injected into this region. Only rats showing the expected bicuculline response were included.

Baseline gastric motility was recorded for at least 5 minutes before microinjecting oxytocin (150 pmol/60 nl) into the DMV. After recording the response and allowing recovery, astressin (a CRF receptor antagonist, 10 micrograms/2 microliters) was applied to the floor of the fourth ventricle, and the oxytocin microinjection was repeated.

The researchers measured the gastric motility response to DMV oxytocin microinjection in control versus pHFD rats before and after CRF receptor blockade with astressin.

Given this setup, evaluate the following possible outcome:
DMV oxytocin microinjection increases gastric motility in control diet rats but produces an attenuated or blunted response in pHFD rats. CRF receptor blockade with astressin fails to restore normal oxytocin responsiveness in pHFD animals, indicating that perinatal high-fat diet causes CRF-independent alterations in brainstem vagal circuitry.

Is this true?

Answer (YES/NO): NO